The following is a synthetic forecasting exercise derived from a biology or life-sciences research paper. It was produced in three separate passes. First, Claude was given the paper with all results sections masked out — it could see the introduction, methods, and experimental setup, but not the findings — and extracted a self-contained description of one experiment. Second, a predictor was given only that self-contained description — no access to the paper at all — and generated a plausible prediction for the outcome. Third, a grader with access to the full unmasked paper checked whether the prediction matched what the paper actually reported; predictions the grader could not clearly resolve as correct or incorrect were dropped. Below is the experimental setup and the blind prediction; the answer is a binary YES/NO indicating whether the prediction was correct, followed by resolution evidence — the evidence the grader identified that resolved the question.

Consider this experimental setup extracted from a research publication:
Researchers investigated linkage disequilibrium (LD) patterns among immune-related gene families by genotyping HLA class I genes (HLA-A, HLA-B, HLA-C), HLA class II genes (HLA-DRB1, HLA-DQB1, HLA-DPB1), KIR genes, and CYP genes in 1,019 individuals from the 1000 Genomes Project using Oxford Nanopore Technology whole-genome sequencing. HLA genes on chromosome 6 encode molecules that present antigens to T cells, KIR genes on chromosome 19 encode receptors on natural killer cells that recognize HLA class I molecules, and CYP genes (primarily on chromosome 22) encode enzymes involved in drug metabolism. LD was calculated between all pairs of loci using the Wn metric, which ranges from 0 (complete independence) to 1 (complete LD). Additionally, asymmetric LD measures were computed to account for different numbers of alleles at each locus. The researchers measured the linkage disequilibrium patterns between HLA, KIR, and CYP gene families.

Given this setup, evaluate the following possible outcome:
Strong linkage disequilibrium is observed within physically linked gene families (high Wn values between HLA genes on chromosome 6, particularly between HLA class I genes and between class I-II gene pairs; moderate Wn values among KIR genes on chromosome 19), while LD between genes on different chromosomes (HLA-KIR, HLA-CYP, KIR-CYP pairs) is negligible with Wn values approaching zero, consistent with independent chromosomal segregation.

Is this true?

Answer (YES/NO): NO